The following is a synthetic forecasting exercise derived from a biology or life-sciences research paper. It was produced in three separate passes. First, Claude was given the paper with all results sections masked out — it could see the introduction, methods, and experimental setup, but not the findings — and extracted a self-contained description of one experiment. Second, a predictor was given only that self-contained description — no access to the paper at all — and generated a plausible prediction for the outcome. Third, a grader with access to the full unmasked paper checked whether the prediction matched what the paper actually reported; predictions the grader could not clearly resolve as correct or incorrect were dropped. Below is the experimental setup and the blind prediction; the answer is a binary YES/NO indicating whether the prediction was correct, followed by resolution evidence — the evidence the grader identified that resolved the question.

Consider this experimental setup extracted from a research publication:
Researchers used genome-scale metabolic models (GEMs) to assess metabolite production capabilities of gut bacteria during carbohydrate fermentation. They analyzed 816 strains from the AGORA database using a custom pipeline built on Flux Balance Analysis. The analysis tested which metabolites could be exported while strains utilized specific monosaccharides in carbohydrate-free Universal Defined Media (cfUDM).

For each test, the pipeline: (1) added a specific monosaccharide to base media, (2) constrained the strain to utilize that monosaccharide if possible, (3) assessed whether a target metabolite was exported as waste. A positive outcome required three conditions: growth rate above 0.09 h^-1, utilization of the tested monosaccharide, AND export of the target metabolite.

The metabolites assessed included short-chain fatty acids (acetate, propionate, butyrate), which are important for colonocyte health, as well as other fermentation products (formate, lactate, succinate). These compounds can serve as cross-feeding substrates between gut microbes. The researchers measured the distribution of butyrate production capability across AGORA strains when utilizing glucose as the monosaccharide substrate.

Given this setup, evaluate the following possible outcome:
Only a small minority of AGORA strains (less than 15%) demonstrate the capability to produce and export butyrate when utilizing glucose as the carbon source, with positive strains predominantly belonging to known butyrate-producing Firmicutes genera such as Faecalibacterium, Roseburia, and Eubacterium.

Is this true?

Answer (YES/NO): NO